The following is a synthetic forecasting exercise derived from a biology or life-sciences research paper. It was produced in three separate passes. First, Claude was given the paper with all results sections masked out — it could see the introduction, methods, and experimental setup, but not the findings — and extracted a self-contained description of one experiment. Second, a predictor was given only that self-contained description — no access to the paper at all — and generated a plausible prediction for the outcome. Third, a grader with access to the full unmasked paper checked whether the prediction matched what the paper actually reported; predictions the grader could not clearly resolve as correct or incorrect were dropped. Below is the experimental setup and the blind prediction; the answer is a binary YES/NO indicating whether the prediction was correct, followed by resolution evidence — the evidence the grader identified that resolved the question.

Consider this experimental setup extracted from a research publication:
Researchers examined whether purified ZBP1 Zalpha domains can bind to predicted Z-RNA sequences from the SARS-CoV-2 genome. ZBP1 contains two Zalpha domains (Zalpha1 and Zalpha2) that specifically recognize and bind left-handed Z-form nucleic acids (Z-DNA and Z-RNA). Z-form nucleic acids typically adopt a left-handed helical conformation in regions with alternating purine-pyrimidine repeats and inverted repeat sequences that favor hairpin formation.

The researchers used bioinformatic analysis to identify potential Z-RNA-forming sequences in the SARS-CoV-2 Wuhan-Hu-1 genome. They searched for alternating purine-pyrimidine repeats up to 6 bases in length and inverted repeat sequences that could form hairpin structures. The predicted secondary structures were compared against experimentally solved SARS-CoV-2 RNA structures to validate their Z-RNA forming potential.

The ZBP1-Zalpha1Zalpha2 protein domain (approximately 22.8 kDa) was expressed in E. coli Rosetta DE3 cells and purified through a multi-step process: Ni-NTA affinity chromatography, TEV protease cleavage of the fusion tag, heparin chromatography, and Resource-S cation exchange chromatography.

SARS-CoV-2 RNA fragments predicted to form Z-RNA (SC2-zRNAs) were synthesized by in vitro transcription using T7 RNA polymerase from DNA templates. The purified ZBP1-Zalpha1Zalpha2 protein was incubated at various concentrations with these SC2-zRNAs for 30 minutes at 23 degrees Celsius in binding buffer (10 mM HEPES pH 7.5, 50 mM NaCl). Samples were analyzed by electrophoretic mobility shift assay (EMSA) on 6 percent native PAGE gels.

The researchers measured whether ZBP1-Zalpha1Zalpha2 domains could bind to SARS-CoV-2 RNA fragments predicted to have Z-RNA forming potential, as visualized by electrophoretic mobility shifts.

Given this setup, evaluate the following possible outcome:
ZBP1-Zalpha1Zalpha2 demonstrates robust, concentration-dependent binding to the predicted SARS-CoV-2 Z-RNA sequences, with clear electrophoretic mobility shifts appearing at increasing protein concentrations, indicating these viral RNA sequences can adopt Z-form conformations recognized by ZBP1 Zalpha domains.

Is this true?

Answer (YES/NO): YES